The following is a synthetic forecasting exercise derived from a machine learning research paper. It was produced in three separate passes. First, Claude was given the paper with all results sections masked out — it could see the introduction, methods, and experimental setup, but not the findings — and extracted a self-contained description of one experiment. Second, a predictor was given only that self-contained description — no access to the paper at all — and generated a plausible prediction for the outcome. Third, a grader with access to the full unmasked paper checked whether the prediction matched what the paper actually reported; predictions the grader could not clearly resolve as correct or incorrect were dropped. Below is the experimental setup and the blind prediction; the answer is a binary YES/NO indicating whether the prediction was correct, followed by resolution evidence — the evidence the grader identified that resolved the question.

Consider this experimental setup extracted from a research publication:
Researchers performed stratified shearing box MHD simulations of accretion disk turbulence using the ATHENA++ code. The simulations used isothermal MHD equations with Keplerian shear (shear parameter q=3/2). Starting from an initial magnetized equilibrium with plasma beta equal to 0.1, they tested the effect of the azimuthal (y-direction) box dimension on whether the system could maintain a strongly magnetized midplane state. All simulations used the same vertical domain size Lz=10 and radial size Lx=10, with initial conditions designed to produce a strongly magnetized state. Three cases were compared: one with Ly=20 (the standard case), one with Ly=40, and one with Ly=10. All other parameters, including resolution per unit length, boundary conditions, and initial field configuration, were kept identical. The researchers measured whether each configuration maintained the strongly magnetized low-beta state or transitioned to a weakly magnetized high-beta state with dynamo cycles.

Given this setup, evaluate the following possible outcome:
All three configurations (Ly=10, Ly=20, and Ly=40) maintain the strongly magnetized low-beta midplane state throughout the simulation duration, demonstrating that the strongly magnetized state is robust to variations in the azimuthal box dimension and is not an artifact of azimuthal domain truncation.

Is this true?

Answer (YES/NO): NO